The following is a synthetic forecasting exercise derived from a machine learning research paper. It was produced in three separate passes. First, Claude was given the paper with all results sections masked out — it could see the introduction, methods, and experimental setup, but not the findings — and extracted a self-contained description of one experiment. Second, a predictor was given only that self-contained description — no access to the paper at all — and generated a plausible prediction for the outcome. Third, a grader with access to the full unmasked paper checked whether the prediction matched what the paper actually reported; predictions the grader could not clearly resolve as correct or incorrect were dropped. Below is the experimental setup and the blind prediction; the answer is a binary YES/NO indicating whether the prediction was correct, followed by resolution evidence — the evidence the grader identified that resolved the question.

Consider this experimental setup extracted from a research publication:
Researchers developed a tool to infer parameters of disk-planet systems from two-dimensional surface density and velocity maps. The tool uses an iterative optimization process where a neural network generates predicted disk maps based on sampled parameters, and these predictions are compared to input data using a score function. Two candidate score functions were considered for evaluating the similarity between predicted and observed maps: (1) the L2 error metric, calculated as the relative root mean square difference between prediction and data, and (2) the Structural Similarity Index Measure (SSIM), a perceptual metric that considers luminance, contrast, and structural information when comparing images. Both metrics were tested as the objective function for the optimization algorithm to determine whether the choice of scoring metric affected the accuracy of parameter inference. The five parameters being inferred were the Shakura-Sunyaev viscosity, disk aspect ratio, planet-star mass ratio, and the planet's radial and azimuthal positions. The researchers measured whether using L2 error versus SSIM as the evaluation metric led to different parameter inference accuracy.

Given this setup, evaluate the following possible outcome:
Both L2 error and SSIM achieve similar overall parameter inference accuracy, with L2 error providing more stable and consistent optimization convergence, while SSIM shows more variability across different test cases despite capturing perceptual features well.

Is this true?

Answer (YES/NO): NO